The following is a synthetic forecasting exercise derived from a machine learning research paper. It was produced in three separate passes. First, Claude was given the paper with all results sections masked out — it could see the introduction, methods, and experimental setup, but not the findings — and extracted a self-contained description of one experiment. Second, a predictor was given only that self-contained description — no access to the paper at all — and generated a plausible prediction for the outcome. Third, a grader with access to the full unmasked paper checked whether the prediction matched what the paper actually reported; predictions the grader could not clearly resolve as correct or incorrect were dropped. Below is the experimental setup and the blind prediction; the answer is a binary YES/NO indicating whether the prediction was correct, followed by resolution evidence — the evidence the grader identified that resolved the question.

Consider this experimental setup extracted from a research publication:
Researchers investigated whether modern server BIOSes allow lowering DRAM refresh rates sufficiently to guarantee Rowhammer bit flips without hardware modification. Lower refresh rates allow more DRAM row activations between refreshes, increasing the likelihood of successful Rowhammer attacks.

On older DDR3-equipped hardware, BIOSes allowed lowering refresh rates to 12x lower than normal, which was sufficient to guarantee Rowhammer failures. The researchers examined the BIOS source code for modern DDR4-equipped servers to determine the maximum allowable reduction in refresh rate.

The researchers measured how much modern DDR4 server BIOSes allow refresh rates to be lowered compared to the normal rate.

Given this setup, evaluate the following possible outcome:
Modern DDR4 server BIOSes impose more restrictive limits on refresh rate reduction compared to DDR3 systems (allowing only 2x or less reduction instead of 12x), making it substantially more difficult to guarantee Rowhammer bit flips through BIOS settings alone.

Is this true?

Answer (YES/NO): NO